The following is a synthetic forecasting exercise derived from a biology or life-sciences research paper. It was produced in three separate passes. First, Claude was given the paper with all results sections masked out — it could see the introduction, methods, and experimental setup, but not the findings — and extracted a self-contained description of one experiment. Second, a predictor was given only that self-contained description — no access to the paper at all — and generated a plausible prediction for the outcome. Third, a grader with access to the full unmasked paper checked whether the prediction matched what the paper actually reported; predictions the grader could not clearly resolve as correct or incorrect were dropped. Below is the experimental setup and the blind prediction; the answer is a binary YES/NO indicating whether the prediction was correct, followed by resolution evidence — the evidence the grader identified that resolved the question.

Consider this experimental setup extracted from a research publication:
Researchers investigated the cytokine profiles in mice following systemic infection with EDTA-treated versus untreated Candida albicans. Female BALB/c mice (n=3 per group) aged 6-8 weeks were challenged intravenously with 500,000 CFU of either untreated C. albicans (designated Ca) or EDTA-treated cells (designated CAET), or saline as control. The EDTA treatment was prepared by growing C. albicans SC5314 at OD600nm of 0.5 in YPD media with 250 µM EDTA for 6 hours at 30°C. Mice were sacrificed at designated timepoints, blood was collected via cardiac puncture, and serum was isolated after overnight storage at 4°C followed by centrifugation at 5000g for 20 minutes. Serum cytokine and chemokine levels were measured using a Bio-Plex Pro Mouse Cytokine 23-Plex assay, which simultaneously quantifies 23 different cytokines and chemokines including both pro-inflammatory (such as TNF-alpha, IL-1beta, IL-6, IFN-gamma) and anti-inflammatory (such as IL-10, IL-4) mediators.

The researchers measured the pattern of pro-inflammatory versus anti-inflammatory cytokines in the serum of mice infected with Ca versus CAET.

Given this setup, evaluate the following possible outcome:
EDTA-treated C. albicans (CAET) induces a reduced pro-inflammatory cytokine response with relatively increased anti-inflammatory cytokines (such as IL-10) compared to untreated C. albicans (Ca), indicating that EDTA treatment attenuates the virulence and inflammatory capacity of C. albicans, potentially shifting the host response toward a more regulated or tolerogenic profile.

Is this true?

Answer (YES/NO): NO